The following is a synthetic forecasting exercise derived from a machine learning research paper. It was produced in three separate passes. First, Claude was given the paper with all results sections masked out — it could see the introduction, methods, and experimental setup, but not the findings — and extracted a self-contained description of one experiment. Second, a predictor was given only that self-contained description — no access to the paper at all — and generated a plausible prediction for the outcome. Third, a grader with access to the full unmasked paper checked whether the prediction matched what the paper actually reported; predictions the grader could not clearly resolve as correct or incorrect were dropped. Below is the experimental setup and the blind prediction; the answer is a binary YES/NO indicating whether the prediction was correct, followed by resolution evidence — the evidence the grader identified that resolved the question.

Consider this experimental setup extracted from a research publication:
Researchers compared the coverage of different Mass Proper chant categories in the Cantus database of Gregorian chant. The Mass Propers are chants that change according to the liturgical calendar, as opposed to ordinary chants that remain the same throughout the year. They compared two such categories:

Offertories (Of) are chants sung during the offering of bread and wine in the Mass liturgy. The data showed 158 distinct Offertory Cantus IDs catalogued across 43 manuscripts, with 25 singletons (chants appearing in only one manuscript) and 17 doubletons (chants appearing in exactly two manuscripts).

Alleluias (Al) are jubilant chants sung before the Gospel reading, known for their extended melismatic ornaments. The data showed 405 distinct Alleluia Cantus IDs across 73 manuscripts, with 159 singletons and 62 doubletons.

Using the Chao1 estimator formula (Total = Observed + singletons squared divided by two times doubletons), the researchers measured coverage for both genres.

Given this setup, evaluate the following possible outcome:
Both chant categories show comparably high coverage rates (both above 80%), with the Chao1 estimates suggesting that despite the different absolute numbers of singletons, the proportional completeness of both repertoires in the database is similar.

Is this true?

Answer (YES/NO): NO